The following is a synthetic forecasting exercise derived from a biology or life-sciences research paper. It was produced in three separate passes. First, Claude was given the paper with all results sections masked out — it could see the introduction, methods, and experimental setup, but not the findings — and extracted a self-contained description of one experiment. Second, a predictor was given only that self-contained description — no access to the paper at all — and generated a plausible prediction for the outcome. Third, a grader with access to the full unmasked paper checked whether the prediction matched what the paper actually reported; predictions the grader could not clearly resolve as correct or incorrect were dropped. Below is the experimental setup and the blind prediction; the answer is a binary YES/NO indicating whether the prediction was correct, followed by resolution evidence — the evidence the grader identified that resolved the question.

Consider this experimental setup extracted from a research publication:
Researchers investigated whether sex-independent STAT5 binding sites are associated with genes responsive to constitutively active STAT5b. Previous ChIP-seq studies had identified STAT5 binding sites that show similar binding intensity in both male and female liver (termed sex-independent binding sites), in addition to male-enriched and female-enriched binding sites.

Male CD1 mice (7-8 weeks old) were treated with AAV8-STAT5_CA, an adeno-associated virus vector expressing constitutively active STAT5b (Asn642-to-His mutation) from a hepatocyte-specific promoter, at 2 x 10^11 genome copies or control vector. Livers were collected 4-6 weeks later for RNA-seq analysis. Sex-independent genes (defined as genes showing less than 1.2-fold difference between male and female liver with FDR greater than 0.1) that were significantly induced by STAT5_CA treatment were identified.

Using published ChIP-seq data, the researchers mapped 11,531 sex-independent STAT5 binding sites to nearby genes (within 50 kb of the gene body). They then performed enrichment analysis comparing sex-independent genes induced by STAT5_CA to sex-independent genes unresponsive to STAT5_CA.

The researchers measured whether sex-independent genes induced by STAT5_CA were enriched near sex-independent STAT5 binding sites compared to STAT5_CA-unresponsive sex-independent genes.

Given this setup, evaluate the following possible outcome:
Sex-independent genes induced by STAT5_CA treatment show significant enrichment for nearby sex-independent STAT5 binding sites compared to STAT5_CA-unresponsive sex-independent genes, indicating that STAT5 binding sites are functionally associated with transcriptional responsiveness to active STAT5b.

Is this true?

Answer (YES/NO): NO